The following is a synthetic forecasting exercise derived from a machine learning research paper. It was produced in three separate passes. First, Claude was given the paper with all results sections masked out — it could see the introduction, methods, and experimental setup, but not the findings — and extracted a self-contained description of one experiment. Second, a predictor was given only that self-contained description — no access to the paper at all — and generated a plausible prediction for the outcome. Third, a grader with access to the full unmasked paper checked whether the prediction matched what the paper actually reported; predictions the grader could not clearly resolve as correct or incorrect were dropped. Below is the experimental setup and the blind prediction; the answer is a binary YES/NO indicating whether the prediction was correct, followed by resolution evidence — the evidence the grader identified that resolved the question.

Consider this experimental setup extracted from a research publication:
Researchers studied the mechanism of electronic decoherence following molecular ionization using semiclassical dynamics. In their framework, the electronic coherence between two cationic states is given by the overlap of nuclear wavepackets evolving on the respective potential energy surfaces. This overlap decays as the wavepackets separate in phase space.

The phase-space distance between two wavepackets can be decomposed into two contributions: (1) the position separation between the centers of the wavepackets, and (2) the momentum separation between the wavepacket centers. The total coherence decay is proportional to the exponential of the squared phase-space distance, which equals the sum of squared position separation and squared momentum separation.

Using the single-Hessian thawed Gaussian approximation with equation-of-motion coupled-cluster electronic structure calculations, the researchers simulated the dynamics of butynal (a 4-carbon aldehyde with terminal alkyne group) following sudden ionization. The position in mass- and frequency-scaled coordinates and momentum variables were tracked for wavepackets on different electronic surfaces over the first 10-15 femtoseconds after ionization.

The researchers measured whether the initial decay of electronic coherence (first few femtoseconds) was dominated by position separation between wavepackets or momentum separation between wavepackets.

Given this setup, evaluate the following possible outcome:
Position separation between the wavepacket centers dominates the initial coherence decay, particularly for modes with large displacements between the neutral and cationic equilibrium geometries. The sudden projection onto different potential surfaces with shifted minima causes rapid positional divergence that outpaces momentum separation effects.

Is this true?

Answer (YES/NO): NO